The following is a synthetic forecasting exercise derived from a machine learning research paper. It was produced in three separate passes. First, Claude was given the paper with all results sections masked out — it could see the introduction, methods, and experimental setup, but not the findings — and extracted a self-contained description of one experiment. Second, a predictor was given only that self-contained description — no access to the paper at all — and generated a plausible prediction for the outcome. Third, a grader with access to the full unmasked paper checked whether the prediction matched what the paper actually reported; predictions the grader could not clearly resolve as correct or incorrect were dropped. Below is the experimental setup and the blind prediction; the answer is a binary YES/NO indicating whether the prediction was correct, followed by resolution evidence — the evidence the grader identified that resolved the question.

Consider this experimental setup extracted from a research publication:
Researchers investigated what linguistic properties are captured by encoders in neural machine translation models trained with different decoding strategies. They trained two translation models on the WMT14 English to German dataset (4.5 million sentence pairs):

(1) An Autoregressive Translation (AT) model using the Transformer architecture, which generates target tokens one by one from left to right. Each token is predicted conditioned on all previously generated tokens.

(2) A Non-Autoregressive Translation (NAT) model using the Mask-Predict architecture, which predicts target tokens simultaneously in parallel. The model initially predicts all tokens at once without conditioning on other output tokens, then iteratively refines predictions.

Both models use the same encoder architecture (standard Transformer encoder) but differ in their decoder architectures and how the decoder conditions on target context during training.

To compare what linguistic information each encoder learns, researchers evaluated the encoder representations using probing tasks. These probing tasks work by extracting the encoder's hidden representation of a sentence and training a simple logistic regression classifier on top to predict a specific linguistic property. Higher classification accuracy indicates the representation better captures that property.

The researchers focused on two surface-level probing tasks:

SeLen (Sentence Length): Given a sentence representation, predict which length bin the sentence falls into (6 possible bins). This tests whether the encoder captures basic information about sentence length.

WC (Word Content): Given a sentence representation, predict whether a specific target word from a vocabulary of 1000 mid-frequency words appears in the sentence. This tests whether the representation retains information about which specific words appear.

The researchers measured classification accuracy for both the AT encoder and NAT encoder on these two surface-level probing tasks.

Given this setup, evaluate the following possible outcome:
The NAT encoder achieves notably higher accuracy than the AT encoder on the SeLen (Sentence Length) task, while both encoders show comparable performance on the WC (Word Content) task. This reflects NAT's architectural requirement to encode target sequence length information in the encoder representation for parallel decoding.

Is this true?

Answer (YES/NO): NO